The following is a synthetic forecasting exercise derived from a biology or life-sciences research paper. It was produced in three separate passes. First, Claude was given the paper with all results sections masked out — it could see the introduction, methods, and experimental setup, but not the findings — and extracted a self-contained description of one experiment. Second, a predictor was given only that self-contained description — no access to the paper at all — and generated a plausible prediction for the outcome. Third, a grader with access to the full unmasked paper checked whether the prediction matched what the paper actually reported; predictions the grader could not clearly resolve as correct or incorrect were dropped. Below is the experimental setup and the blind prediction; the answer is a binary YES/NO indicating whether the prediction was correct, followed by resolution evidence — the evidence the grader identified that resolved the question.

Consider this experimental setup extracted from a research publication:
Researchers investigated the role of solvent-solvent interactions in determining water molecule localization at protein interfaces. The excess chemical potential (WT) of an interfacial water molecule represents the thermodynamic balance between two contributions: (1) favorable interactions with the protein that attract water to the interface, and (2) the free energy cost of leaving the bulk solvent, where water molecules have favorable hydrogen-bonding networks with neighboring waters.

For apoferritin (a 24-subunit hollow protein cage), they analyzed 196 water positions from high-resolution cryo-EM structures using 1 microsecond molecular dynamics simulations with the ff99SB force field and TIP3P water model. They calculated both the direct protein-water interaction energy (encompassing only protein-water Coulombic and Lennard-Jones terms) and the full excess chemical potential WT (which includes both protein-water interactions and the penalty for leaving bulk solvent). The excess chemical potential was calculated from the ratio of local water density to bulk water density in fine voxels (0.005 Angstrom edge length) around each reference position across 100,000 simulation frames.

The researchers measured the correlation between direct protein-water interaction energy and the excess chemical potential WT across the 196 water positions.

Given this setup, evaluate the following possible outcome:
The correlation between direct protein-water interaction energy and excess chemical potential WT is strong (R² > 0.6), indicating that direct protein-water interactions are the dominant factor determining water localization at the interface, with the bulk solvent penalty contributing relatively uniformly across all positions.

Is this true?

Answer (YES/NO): NO